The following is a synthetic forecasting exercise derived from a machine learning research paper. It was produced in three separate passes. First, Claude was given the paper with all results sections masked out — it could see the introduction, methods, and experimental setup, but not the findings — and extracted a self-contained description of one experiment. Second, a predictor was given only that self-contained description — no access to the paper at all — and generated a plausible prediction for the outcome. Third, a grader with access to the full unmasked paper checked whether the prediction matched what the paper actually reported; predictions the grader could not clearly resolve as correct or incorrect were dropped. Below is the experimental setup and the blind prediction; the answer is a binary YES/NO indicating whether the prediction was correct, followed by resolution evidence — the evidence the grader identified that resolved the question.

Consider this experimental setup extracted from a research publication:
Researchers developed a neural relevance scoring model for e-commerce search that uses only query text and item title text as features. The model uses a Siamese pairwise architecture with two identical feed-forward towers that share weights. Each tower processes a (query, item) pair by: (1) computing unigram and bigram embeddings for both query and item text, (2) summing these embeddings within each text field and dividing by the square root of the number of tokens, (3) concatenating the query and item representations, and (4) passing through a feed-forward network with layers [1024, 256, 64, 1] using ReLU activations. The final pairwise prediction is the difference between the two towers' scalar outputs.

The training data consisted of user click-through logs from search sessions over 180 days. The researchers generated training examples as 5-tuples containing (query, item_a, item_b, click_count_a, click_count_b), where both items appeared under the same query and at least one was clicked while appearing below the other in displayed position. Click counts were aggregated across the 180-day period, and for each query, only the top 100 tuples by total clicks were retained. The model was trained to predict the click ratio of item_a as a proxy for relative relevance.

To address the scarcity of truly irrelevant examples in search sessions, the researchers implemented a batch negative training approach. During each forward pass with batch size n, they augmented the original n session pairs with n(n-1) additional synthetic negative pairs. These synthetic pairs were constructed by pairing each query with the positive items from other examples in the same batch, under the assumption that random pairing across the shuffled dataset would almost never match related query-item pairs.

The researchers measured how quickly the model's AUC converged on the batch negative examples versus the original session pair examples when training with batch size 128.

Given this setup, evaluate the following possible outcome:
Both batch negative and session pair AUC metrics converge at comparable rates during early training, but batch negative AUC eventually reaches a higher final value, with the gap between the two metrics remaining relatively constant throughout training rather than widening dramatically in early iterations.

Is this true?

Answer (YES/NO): NO